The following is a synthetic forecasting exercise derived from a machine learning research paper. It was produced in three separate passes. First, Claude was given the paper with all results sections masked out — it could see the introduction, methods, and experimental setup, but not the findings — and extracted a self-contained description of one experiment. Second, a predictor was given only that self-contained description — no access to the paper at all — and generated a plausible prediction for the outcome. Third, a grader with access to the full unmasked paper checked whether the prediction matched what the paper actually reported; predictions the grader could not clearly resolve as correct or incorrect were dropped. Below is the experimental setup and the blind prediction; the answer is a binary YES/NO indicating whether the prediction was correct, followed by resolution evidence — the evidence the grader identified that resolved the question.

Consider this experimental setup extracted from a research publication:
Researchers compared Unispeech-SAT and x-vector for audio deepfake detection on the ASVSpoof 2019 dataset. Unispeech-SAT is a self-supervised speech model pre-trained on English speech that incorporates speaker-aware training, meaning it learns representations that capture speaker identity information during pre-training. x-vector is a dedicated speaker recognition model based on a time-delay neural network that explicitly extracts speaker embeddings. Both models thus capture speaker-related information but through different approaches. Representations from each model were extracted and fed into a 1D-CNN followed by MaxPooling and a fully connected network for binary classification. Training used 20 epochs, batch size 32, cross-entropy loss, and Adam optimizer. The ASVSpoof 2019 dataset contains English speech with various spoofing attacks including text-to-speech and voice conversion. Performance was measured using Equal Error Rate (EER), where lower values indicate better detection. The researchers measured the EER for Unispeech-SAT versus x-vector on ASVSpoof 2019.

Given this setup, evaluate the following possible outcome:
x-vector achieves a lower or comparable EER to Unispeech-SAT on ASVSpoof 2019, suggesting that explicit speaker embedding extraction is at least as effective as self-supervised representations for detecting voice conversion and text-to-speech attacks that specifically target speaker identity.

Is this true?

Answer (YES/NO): YES